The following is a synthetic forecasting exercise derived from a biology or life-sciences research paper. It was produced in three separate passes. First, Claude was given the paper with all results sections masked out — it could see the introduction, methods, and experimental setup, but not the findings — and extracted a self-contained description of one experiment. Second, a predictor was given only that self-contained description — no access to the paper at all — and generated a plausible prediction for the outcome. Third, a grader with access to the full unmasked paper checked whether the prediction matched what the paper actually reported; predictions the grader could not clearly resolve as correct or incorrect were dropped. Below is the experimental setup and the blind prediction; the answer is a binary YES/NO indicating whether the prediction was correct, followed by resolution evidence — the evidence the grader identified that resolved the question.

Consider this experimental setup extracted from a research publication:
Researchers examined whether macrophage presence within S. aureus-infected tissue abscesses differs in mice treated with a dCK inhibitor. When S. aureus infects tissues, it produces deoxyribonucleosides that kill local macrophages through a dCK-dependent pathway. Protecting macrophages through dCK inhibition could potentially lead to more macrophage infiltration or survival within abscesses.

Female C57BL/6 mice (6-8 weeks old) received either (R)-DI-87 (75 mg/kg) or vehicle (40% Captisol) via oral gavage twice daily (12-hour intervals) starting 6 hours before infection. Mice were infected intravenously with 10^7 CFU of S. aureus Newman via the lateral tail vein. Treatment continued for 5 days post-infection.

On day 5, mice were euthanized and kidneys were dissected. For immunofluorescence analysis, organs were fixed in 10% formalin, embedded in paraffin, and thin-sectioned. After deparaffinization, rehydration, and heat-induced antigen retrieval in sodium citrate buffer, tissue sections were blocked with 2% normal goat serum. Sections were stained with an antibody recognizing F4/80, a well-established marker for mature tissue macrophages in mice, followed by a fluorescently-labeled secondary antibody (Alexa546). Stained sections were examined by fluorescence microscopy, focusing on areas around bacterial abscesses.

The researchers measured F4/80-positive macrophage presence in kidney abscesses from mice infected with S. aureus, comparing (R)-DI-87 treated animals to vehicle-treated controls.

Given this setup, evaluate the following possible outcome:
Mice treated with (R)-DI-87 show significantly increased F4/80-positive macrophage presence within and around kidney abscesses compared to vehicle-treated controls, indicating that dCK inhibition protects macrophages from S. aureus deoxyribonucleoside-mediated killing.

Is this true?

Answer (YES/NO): YES